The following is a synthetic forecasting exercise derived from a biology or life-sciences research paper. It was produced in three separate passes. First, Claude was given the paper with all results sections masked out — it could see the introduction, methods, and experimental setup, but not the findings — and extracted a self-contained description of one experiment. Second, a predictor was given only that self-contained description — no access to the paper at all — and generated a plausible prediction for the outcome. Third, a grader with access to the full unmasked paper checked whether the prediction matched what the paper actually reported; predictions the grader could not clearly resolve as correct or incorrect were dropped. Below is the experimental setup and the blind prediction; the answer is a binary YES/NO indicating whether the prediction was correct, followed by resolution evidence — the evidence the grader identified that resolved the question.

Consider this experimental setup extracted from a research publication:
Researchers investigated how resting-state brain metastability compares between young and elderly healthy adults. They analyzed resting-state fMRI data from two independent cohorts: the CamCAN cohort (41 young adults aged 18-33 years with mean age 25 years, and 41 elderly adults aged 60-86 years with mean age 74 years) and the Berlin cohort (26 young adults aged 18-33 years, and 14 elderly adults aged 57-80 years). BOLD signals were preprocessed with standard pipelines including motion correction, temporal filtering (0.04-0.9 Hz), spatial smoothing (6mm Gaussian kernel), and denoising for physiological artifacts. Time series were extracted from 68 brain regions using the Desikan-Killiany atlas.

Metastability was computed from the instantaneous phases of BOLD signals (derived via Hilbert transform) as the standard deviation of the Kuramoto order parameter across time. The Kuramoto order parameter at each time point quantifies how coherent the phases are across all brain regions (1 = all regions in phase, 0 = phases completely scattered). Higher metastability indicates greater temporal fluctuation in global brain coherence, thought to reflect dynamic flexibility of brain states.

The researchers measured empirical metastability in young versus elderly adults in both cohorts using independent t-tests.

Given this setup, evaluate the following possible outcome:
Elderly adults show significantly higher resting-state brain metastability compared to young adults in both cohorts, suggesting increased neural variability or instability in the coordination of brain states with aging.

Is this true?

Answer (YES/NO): NO